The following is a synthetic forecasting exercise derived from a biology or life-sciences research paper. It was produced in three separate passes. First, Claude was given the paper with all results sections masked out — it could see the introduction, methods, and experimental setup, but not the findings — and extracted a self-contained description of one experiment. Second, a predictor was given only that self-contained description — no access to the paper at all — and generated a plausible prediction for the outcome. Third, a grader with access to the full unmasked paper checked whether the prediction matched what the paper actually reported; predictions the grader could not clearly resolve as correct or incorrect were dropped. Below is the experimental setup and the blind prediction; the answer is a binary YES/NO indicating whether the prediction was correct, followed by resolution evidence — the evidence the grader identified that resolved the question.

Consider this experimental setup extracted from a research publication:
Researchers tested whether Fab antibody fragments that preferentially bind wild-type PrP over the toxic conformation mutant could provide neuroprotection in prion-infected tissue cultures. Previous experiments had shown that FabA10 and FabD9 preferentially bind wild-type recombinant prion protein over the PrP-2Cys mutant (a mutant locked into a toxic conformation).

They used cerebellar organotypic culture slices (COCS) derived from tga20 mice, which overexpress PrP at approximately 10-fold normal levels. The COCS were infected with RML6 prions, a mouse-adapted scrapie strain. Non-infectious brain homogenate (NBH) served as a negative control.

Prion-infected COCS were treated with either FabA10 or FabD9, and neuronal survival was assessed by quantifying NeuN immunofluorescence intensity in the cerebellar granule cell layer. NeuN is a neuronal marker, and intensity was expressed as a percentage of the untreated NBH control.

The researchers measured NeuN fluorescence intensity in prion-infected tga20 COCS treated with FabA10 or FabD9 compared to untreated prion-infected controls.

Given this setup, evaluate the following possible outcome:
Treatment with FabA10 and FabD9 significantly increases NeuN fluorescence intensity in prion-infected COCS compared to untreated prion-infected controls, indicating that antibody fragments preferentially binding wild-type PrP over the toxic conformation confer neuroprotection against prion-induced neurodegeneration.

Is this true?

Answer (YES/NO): YES